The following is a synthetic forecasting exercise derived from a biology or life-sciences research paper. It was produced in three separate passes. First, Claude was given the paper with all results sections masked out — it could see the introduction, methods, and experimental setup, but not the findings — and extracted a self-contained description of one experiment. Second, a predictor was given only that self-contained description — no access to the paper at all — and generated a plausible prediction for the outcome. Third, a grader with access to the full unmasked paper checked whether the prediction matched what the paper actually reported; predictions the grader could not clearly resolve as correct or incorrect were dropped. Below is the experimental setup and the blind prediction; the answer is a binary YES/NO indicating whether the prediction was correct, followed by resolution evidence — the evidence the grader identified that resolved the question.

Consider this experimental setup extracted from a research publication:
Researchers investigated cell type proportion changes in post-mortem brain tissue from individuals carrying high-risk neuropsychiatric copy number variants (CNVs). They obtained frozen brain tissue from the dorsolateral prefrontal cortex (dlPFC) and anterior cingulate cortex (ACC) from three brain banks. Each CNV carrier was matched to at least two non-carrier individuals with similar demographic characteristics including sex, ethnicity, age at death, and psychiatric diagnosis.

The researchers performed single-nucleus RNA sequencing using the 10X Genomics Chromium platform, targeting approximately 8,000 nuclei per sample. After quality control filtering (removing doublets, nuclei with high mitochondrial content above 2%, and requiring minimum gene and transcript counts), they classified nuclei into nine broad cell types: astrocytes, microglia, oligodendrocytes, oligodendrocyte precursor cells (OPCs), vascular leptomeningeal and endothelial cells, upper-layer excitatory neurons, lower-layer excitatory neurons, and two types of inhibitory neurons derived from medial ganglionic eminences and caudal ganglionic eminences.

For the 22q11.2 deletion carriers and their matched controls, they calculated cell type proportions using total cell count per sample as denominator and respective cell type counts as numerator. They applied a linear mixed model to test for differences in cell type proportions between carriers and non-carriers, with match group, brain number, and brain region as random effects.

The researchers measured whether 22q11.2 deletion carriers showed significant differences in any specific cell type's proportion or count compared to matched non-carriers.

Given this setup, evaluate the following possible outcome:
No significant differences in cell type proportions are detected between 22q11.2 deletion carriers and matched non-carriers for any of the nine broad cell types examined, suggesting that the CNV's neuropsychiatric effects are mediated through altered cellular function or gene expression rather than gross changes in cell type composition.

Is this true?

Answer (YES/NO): NO